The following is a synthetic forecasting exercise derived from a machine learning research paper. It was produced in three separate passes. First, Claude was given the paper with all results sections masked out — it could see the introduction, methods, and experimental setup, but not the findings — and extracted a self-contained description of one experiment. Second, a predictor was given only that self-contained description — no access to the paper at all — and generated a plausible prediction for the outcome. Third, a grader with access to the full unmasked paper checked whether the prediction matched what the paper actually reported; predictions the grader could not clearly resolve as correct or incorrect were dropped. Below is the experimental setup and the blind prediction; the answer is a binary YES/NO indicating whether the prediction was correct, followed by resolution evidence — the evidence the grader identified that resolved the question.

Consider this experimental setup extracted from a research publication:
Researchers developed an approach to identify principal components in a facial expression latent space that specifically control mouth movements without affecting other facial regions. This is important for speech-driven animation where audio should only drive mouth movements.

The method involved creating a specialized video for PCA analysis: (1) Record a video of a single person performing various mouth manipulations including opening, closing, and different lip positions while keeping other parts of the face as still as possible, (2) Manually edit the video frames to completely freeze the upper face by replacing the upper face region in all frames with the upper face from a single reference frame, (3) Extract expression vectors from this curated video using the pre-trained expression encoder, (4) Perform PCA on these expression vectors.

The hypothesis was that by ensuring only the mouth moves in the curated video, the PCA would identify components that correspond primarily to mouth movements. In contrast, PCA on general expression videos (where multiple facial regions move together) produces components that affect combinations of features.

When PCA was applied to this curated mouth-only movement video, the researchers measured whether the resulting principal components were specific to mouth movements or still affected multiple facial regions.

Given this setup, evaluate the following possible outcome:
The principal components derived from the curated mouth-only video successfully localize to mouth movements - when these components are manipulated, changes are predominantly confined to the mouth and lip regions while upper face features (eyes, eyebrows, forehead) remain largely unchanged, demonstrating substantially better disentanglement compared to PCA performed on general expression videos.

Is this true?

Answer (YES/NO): YES